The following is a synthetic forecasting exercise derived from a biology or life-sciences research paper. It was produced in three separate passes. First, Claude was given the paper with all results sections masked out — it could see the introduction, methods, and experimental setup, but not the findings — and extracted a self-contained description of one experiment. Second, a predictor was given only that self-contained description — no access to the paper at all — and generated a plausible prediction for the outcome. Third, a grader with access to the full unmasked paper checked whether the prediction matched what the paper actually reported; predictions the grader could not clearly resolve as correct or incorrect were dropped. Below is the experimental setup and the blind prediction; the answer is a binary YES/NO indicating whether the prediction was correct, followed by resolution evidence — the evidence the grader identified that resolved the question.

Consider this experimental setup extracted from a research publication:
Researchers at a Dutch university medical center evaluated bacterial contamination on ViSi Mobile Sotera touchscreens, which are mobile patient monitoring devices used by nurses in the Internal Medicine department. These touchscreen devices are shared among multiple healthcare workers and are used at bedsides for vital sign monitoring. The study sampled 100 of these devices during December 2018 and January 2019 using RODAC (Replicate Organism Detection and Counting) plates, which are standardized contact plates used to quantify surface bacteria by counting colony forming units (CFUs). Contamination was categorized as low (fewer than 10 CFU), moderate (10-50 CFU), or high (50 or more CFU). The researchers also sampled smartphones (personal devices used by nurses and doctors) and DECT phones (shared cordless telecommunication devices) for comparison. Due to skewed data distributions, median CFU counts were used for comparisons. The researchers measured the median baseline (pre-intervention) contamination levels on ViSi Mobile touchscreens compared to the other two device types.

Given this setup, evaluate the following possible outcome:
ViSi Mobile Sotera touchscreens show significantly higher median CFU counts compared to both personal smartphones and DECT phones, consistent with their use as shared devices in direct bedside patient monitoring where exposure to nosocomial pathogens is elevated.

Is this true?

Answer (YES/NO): NO